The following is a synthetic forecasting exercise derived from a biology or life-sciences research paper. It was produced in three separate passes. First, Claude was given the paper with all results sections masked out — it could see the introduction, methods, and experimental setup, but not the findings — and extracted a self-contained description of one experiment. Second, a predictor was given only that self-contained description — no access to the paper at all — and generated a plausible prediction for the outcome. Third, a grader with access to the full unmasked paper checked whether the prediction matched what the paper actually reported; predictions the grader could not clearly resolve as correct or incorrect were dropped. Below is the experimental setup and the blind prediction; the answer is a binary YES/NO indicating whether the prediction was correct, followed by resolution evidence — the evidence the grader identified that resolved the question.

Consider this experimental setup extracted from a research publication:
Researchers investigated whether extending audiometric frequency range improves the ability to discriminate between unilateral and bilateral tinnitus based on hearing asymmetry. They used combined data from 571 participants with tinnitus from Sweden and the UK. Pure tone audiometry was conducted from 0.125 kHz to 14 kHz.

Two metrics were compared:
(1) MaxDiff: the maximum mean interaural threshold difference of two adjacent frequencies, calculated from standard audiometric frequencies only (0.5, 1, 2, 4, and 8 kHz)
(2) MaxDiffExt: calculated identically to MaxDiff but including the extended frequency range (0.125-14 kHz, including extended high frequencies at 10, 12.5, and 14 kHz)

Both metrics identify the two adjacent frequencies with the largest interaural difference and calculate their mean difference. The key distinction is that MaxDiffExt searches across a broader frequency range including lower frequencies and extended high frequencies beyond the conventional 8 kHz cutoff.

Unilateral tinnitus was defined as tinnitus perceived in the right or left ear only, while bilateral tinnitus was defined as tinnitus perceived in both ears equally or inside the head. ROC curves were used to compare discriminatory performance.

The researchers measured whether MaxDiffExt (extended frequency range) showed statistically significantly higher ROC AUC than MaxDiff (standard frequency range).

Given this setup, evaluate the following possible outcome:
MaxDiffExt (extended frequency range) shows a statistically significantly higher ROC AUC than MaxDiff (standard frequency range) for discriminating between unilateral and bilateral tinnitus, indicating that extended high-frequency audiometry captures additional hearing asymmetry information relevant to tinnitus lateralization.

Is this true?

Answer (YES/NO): NO